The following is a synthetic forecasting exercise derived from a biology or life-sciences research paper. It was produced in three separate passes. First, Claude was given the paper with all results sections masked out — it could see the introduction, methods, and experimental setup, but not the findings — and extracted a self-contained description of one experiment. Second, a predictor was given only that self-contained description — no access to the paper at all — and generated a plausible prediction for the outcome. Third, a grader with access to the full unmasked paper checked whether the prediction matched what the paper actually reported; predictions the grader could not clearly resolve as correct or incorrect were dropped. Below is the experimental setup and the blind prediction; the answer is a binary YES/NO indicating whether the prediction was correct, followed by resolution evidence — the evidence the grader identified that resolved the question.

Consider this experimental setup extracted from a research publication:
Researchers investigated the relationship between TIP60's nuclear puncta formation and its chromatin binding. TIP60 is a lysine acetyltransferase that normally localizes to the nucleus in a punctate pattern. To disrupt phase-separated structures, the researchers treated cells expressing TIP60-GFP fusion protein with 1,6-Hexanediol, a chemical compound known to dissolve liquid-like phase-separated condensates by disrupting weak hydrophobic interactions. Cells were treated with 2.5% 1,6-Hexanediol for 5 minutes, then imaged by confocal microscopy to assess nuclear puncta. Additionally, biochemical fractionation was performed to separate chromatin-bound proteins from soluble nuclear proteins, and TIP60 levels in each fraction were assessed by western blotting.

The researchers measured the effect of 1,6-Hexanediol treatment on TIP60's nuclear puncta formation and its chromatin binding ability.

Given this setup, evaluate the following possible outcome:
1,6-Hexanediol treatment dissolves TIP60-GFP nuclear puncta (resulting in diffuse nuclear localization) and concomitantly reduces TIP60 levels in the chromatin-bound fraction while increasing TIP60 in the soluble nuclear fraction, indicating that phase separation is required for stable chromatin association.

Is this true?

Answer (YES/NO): NO